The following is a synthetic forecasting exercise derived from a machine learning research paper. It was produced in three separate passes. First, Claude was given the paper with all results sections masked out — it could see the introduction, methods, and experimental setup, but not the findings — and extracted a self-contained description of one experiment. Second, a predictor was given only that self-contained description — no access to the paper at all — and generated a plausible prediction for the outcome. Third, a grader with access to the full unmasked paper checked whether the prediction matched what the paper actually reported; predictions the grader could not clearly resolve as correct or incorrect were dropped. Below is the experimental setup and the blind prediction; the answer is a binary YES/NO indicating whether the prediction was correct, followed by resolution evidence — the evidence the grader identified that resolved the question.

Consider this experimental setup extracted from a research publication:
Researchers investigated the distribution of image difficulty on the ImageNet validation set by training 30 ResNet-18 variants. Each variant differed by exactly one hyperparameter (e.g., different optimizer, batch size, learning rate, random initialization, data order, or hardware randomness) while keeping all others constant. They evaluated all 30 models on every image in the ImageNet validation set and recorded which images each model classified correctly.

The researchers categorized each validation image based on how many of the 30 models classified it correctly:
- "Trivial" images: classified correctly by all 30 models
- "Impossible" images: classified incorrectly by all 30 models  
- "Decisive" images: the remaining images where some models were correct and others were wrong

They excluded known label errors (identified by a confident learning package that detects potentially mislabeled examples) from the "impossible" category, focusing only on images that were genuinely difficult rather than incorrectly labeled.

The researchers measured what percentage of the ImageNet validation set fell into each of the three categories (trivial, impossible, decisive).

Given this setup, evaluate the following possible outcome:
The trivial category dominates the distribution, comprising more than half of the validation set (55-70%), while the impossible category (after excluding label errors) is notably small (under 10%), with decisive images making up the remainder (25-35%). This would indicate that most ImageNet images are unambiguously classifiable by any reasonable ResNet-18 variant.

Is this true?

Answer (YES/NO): NO